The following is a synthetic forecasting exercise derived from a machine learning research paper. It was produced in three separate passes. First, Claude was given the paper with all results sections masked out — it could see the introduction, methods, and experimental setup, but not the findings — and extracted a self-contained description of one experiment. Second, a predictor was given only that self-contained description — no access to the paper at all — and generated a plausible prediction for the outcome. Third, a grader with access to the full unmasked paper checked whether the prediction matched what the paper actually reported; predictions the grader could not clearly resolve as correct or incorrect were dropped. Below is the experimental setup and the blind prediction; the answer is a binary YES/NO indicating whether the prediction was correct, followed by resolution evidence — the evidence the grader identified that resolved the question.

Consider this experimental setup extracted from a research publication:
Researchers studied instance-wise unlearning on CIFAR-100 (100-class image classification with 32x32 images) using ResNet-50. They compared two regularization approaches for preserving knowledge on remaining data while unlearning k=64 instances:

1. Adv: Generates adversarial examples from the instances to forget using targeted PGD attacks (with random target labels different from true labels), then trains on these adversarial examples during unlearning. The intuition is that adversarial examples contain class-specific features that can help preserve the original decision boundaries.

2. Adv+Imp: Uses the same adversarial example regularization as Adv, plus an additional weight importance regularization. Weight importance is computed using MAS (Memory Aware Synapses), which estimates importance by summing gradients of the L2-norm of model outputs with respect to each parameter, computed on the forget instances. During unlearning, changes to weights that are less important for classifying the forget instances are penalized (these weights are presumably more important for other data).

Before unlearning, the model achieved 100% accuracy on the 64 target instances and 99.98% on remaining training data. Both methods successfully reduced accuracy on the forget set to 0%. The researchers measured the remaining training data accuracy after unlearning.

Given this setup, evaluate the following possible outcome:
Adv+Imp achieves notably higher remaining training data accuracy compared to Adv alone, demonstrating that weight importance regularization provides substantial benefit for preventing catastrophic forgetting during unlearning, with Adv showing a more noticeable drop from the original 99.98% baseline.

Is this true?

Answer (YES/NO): YES